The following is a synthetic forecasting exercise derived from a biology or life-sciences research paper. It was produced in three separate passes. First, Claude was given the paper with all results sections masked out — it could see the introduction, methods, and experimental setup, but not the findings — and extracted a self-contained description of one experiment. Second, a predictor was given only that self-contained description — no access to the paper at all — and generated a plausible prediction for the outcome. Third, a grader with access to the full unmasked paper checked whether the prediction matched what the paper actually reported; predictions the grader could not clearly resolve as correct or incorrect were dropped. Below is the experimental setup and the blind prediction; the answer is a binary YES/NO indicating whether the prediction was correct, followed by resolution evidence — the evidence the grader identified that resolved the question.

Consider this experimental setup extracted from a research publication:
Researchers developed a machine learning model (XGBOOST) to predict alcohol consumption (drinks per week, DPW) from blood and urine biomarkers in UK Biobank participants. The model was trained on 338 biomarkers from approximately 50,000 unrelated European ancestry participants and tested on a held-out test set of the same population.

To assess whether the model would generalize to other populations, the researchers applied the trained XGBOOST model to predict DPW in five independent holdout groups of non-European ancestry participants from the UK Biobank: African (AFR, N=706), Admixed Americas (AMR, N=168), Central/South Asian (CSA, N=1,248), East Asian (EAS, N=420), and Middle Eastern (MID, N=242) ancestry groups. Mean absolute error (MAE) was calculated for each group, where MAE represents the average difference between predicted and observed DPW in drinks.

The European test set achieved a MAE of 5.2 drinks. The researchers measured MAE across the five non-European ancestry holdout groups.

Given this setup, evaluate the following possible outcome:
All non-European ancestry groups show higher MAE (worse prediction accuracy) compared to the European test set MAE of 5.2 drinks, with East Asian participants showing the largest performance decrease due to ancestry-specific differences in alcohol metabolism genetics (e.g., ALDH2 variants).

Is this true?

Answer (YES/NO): NO